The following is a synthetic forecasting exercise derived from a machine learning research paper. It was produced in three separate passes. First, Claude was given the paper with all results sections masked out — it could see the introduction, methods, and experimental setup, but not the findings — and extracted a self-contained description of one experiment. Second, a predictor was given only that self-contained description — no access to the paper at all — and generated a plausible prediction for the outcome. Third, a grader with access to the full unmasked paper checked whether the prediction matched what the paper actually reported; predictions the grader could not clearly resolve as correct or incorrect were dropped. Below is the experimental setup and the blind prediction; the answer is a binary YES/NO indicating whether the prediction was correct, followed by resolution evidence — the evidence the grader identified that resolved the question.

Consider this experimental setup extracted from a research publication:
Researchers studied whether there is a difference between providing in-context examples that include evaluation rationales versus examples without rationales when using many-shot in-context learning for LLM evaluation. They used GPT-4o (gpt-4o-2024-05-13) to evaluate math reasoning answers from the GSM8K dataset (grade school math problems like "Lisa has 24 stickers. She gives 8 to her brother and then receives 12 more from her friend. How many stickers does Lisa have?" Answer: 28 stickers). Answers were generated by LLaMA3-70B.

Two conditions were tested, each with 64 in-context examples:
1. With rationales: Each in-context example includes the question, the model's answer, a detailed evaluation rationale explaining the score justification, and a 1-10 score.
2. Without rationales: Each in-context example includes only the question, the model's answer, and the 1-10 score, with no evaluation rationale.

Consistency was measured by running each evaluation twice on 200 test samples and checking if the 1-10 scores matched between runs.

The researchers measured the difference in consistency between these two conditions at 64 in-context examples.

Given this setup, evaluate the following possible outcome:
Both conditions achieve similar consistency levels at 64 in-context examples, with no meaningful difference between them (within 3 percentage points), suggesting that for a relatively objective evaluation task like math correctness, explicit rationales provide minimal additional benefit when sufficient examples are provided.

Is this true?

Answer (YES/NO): NO